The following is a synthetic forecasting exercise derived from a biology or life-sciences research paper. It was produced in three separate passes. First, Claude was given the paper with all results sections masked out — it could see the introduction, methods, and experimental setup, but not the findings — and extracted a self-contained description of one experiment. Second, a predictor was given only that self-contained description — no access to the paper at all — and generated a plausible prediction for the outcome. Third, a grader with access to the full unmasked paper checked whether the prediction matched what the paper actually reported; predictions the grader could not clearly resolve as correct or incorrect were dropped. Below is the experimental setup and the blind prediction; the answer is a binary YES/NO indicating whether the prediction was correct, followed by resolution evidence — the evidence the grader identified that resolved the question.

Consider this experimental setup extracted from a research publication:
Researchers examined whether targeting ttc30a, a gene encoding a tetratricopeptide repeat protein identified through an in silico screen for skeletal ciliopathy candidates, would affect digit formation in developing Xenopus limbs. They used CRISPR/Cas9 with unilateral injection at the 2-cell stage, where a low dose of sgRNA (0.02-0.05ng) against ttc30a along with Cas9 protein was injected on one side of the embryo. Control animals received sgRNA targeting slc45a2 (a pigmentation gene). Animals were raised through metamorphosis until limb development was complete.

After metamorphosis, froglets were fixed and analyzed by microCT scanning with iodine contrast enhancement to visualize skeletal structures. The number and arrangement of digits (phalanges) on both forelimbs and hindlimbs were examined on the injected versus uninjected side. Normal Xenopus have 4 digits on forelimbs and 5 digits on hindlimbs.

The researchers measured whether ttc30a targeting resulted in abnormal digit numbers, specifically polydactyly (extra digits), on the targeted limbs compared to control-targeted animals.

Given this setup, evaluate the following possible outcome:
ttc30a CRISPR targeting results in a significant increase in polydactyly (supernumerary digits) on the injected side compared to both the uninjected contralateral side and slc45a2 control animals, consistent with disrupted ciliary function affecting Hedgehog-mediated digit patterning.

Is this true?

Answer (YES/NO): YES